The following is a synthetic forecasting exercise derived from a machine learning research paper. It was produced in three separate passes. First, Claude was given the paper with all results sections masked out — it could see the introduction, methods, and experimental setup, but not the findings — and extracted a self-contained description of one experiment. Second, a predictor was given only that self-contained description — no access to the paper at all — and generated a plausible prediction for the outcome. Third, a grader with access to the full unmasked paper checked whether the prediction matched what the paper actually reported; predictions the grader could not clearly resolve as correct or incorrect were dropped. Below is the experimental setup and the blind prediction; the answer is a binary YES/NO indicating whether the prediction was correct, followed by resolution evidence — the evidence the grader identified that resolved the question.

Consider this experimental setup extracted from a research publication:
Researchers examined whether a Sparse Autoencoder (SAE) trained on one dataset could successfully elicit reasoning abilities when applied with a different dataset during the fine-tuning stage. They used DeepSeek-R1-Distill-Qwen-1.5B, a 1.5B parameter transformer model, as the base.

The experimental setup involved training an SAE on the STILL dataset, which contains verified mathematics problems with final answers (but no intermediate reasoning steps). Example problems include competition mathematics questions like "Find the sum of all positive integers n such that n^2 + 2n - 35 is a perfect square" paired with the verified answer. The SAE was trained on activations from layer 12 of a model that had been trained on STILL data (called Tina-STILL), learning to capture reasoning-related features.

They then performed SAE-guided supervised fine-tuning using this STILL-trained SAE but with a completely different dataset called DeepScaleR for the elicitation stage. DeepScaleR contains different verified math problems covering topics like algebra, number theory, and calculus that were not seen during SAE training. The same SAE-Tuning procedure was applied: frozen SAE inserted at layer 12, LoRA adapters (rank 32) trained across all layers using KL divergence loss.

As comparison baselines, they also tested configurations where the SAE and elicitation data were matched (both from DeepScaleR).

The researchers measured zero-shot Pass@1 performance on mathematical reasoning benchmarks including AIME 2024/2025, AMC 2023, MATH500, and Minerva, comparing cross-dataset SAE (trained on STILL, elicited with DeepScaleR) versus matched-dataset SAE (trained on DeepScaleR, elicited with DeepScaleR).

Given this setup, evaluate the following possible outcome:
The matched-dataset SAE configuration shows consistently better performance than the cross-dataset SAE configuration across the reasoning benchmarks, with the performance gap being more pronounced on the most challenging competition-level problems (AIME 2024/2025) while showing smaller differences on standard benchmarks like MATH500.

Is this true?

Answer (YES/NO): NO